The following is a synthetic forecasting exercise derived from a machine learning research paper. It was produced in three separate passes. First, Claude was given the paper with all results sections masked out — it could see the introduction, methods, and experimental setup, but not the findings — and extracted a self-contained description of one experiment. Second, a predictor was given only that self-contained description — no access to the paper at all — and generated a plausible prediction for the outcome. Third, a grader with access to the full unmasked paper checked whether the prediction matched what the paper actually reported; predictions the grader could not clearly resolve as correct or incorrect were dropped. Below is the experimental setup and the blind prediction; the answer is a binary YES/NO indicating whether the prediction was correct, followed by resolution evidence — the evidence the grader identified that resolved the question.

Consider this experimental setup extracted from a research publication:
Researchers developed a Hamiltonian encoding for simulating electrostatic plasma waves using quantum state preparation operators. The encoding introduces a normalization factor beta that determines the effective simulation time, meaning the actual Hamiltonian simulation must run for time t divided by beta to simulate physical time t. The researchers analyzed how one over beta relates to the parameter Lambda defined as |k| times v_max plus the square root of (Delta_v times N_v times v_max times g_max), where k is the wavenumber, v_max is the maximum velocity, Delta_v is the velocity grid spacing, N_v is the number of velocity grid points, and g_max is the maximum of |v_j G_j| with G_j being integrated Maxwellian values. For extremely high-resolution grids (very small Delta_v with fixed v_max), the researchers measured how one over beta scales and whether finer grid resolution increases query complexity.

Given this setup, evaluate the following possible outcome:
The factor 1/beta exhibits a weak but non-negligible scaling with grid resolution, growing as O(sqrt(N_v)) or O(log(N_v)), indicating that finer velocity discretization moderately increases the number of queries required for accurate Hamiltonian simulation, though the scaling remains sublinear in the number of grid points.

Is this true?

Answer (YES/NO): NO